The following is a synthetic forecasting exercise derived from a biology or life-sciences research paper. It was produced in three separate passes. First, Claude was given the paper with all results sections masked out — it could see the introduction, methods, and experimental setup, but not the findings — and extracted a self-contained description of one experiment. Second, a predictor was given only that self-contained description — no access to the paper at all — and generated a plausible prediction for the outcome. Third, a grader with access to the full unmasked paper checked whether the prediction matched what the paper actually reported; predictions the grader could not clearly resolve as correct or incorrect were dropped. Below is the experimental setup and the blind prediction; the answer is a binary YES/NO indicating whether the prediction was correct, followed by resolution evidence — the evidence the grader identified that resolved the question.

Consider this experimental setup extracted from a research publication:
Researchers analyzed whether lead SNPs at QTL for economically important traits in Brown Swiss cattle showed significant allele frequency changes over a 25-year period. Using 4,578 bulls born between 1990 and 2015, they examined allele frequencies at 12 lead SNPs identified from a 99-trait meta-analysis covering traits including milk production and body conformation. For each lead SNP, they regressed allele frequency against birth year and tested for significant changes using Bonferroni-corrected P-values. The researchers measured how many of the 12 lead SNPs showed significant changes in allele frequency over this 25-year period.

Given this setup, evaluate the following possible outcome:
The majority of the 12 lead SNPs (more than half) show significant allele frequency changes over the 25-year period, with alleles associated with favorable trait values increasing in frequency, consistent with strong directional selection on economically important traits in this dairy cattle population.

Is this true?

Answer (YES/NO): NO